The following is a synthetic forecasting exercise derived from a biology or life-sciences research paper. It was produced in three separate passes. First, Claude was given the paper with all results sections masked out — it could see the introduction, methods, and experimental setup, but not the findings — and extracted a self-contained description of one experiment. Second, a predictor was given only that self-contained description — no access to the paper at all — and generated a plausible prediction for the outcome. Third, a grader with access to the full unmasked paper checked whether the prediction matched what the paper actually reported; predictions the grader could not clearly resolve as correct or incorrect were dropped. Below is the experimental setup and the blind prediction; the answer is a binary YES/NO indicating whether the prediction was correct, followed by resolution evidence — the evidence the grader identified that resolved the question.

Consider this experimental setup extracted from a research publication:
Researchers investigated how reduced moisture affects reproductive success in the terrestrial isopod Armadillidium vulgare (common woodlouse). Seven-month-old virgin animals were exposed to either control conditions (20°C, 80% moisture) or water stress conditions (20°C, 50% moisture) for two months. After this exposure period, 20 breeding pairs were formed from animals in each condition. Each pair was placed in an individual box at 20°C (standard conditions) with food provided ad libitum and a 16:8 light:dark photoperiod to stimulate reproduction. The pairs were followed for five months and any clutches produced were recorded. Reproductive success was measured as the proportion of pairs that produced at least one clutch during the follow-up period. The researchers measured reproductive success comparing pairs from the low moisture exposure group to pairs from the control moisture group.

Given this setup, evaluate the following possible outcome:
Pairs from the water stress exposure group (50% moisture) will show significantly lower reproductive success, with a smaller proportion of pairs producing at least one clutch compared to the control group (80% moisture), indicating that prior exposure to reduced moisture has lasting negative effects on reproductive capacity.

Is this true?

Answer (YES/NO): YES